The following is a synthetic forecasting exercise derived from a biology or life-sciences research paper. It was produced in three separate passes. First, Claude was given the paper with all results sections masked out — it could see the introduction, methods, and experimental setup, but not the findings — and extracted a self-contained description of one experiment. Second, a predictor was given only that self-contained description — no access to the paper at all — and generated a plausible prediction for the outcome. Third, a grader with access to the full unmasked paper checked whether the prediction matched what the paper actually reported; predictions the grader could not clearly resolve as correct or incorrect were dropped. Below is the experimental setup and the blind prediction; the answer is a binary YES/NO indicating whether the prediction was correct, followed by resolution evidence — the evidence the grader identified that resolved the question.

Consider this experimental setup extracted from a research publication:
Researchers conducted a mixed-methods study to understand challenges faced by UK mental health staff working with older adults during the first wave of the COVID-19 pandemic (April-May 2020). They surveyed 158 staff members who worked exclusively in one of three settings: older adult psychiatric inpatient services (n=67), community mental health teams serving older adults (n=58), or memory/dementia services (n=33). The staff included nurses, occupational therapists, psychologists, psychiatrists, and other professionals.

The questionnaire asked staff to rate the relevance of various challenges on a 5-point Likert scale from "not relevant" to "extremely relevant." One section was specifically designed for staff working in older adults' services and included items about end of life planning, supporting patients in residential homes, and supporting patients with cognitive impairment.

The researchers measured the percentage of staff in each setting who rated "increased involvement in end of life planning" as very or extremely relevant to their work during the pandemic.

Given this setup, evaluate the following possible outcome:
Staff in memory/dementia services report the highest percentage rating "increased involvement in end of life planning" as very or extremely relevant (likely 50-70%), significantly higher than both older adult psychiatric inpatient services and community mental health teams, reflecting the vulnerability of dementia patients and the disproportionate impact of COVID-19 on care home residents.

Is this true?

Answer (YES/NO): NO